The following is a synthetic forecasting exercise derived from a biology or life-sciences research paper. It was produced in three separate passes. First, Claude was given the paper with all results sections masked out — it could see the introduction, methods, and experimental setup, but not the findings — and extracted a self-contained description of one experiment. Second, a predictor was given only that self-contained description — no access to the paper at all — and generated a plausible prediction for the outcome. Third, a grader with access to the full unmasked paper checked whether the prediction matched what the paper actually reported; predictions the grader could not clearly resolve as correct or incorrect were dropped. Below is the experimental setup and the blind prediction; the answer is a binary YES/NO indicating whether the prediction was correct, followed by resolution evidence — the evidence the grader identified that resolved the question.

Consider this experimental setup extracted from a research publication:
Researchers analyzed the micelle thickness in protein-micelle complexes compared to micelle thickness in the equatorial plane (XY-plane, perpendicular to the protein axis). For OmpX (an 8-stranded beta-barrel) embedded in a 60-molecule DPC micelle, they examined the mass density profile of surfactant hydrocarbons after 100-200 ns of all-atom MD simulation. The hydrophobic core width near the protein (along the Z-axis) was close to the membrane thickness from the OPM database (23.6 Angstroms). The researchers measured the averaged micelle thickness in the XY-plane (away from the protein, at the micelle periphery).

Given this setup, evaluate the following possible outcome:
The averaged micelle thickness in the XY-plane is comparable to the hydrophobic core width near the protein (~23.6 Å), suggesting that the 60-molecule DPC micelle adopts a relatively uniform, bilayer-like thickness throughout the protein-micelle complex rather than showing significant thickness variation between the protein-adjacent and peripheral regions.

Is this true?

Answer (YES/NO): NO